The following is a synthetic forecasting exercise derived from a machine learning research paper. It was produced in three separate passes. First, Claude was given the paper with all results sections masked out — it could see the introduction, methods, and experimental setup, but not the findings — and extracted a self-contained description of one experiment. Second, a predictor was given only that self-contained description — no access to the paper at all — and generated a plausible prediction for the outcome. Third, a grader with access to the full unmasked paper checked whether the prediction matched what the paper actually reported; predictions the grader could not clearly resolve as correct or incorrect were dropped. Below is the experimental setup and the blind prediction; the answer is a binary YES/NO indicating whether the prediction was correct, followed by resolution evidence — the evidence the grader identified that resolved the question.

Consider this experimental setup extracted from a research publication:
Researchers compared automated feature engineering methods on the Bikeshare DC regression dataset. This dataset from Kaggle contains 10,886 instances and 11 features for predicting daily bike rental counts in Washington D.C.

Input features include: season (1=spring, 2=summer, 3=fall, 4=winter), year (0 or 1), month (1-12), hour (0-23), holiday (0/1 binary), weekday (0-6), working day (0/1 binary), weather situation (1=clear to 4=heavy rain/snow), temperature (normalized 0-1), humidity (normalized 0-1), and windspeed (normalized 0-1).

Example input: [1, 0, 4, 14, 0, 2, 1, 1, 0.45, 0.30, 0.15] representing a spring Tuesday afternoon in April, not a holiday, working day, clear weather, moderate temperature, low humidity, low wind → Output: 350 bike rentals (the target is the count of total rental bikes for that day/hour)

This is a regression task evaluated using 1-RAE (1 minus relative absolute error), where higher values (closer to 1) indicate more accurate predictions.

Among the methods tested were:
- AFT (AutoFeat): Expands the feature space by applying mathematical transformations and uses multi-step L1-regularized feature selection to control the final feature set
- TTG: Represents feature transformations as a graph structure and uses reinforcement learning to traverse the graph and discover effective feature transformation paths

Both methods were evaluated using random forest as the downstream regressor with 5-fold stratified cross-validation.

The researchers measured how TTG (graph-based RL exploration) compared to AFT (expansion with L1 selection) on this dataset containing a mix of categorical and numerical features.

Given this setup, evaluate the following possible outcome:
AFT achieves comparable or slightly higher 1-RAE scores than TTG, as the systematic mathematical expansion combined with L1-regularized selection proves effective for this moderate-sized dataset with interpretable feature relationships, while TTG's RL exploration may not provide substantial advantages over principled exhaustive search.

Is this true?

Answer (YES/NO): YES